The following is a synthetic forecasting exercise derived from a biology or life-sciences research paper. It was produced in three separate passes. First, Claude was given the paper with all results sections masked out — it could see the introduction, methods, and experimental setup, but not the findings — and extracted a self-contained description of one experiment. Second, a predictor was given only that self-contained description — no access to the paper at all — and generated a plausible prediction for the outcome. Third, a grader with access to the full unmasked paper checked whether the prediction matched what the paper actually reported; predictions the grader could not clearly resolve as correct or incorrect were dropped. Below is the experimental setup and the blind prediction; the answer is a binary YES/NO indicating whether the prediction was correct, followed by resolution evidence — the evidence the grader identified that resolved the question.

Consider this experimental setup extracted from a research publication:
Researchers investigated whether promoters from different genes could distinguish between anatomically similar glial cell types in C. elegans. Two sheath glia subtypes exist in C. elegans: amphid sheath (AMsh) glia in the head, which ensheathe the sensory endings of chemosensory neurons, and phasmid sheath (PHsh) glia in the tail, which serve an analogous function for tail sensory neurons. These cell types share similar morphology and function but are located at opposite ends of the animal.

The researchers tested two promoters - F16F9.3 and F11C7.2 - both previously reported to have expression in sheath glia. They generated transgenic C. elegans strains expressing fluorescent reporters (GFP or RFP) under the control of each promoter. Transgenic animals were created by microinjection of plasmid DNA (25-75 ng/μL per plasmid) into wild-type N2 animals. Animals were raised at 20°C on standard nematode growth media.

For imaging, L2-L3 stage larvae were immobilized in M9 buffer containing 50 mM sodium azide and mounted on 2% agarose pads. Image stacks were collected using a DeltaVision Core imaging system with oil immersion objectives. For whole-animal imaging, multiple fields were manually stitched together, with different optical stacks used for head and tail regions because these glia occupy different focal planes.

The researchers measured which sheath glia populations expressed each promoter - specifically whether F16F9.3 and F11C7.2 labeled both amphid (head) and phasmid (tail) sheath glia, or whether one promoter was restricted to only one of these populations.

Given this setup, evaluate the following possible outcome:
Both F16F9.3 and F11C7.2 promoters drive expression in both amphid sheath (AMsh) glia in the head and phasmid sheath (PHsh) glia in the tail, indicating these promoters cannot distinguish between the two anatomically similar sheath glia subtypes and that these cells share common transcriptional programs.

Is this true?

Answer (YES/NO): NO